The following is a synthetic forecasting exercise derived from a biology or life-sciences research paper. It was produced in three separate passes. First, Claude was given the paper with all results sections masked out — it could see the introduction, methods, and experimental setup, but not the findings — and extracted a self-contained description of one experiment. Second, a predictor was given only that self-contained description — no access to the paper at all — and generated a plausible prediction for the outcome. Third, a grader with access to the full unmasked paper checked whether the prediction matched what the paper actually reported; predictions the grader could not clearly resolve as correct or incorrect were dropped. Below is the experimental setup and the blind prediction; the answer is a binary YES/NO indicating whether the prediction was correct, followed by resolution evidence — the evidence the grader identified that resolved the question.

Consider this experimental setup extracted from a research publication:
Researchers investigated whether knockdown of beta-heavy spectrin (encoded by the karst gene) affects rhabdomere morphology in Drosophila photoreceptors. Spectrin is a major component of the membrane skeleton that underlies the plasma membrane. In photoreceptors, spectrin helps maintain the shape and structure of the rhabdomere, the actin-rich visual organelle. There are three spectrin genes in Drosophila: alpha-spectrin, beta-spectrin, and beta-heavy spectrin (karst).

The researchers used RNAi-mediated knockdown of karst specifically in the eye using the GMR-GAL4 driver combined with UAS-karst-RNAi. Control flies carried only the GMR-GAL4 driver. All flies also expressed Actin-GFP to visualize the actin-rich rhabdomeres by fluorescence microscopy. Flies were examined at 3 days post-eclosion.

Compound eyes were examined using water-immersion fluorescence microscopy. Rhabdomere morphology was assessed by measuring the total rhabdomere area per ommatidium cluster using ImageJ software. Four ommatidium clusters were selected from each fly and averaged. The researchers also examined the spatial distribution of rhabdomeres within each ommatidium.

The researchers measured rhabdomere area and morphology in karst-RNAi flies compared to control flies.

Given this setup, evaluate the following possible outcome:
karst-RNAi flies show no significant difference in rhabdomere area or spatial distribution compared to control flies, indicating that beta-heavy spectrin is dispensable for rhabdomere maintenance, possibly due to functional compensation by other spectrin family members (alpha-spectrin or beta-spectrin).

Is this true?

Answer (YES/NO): NO